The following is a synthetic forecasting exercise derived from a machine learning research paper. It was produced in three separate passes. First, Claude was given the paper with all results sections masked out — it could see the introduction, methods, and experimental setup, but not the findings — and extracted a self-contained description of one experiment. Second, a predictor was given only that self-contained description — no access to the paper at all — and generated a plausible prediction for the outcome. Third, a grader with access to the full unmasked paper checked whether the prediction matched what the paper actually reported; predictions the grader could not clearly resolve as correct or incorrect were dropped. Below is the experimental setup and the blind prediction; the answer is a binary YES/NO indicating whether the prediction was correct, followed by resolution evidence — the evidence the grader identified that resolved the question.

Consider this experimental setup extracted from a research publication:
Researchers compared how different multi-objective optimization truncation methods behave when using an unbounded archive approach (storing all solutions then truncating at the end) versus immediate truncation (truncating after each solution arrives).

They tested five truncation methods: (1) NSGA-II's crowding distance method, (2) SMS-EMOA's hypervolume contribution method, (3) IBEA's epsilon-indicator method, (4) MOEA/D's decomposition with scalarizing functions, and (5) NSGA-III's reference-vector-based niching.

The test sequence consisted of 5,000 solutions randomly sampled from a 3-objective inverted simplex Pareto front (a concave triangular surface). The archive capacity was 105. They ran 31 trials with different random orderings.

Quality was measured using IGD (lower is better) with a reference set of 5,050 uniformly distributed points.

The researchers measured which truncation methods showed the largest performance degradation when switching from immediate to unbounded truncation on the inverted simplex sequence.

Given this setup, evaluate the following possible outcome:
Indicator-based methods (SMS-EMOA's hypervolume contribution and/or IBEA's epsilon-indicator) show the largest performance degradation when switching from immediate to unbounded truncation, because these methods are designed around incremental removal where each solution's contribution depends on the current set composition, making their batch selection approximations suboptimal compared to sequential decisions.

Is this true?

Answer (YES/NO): NO